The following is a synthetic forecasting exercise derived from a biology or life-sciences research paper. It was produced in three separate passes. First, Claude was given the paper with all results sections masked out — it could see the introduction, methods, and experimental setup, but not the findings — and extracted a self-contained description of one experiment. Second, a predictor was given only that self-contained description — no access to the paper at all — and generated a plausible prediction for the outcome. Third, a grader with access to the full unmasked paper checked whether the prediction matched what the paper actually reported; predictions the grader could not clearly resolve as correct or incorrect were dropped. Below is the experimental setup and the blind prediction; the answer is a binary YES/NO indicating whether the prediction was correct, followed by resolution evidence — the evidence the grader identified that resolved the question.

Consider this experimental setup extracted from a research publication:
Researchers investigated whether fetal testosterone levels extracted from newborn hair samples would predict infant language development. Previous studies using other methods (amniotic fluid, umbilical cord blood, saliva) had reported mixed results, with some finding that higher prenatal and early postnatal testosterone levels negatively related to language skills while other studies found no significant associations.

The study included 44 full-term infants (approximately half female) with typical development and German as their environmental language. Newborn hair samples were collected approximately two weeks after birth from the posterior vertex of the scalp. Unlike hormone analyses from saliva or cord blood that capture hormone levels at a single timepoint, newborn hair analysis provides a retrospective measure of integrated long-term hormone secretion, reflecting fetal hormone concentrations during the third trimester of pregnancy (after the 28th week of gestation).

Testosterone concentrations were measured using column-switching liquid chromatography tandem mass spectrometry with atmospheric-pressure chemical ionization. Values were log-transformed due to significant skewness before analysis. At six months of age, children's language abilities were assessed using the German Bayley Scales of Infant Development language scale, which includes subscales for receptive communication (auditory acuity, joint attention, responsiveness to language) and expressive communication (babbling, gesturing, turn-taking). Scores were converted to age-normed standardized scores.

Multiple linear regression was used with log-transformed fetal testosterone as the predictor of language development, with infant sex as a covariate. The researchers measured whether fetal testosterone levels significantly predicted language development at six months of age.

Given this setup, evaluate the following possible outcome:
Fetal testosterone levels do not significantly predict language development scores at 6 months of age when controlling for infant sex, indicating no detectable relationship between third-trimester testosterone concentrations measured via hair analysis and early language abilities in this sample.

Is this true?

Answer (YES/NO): YES